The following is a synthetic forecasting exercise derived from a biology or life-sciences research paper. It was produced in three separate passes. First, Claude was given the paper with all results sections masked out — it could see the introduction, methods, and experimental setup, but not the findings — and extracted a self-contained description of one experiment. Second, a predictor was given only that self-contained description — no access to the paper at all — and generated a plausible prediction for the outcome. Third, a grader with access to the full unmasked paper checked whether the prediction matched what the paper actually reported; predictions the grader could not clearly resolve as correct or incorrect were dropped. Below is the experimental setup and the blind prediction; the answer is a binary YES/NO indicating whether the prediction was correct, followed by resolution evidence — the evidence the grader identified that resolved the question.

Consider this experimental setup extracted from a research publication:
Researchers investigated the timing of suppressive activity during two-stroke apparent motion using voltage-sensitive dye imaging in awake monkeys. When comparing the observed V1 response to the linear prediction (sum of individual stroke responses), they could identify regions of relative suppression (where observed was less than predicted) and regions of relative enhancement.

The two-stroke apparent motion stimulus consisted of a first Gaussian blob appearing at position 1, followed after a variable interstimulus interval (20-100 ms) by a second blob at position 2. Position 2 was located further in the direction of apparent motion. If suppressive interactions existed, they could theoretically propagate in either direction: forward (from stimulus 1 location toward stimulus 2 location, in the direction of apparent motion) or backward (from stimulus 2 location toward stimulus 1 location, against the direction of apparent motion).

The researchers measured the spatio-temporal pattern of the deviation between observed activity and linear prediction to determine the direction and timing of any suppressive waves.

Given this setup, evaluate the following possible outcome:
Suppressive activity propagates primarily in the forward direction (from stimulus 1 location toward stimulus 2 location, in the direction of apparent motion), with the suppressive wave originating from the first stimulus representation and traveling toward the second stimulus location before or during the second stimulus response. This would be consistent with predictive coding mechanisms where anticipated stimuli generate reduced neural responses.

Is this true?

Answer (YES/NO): NO